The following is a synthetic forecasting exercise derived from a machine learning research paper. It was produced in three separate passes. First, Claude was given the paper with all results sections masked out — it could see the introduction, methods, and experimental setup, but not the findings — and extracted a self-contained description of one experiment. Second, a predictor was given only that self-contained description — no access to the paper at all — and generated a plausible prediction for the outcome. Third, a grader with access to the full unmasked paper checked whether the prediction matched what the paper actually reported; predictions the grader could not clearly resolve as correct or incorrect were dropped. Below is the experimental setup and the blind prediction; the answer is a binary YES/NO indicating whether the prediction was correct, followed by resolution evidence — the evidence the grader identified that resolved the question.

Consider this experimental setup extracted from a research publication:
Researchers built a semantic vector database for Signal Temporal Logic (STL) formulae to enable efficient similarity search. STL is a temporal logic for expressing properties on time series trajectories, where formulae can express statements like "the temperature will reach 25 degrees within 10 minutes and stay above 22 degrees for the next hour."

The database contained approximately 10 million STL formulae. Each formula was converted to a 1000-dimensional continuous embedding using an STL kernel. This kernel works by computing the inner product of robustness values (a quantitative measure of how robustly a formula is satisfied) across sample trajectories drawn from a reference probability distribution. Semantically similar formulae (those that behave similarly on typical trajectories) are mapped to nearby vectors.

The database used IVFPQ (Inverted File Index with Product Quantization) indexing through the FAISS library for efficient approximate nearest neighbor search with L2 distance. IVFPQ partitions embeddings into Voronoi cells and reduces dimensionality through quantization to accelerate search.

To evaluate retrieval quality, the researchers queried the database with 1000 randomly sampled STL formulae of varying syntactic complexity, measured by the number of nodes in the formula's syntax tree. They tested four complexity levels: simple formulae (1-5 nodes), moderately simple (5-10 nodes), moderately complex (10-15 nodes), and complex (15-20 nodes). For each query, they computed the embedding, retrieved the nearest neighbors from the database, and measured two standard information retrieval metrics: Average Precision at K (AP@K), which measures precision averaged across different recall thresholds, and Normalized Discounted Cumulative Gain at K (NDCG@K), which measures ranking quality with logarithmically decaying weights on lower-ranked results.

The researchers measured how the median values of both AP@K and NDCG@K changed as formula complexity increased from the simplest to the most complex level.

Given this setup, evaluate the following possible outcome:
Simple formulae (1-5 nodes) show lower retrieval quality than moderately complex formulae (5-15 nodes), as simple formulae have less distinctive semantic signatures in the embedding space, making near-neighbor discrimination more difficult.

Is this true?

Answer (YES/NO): NO